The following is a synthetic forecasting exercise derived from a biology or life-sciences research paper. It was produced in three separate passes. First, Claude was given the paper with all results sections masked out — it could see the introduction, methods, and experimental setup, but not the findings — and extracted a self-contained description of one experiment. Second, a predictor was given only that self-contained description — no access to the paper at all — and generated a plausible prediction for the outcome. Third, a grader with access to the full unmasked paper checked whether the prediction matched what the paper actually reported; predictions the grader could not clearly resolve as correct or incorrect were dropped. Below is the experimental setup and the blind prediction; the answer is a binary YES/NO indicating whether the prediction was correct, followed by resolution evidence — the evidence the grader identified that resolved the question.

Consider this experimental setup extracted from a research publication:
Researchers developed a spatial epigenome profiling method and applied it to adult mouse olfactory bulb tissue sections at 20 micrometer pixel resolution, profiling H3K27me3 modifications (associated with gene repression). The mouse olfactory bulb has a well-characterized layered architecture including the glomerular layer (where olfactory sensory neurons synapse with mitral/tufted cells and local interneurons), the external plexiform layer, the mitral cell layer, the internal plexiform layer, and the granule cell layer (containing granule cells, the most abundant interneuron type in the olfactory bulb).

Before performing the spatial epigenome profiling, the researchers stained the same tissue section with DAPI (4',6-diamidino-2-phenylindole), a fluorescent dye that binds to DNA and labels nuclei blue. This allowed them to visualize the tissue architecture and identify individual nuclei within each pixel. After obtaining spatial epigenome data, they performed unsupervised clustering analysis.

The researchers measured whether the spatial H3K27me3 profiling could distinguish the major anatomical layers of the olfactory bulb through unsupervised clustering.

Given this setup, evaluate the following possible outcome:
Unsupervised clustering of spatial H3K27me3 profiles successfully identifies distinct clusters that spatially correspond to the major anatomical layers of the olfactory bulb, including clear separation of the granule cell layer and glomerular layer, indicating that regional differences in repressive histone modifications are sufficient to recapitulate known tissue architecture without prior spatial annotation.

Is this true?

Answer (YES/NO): YES